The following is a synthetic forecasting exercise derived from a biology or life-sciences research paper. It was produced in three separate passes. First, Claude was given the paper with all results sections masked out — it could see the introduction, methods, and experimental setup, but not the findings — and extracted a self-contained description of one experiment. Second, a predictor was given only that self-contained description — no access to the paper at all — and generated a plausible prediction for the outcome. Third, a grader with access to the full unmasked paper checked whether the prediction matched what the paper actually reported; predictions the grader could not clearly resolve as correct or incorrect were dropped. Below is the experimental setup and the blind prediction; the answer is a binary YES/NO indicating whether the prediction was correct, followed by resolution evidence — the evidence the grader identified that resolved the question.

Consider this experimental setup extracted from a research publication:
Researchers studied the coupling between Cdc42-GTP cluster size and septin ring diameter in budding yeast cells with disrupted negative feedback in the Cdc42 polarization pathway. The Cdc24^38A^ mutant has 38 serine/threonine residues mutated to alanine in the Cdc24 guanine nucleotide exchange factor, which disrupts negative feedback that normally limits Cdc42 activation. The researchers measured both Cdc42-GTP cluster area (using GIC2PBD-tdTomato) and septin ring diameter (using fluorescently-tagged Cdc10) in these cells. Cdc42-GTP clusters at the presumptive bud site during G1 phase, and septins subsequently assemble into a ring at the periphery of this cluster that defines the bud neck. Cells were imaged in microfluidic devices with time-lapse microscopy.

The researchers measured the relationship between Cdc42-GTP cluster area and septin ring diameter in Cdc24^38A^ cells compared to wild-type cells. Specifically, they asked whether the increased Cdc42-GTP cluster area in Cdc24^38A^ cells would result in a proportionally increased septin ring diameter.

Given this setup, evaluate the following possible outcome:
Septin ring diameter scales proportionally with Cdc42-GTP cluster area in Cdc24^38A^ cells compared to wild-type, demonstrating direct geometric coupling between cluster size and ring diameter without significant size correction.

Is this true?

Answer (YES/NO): NO